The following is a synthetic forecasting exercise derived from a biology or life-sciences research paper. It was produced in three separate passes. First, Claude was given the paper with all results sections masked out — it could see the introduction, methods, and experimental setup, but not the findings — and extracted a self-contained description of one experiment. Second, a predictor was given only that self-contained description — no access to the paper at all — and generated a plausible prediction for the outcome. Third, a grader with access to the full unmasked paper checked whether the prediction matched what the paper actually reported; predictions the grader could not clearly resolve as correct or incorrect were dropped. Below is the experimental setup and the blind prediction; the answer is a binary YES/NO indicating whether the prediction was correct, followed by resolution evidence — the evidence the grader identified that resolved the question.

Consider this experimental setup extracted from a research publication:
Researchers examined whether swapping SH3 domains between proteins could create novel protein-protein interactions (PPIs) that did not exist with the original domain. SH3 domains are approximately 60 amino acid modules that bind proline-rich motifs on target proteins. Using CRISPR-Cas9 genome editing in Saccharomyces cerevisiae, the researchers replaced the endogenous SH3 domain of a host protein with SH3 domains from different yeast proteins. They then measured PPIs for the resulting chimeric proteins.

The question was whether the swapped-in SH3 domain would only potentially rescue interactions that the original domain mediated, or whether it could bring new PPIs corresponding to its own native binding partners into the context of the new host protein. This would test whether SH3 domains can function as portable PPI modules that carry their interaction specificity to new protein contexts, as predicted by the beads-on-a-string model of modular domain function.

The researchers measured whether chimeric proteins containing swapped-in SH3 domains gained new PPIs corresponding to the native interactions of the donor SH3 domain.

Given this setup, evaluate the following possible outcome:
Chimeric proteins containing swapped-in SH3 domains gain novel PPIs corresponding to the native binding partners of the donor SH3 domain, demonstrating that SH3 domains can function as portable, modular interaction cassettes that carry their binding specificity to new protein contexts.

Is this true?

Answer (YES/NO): NO